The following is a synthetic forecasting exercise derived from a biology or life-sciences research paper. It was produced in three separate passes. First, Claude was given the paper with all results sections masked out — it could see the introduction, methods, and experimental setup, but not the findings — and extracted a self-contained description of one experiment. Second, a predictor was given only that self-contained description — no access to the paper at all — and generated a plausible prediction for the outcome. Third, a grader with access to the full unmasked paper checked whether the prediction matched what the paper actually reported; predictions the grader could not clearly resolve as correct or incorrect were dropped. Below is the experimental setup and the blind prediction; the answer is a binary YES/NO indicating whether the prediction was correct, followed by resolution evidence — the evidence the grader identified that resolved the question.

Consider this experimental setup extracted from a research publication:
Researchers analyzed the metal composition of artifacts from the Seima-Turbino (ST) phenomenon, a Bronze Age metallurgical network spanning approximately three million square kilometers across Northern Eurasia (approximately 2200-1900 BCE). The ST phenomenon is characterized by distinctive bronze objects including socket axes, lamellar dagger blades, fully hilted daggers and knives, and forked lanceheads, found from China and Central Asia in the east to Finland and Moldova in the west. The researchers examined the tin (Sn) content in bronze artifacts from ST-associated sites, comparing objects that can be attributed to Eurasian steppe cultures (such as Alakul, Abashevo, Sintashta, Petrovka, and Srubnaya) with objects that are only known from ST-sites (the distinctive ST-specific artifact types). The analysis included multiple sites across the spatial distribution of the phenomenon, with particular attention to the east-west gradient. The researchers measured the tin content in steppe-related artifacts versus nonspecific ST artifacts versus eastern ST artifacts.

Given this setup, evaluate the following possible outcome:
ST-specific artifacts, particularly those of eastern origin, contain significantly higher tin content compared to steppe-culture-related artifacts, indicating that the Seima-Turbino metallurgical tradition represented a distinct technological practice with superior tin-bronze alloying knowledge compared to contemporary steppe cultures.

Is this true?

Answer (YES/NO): YES